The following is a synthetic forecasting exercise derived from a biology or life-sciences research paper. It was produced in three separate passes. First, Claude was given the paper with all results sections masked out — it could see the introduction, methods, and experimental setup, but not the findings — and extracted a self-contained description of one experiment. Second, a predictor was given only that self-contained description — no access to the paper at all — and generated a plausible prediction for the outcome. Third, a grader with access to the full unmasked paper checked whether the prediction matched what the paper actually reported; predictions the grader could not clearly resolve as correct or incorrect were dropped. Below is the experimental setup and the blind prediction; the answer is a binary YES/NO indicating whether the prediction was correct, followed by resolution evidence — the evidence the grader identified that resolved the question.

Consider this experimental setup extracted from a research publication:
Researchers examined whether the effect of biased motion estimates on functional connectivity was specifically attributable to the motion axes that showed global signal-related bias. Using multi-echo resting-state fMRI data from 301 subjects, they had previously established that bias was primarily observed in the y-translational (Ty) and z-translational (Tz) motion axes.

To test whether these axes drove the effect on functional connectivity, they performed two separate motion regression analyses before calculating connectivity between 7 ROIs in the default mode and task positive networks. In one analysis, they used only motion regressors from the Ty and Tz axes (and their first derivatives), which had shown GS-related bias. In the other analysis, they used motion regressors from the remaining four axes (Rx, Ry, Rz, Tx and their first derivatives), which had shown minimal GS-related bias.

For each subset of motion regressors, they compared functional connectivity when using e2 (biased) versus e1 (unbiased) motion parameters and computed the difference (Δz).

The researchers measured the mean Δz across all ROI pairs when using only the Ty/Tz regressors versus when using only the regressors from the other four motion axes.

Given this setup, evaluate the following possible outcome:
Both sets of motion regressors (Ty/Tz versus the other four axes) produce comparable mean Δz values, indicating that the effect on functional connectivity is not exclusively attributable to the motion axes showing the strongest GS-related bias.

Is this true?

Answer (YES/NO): NO